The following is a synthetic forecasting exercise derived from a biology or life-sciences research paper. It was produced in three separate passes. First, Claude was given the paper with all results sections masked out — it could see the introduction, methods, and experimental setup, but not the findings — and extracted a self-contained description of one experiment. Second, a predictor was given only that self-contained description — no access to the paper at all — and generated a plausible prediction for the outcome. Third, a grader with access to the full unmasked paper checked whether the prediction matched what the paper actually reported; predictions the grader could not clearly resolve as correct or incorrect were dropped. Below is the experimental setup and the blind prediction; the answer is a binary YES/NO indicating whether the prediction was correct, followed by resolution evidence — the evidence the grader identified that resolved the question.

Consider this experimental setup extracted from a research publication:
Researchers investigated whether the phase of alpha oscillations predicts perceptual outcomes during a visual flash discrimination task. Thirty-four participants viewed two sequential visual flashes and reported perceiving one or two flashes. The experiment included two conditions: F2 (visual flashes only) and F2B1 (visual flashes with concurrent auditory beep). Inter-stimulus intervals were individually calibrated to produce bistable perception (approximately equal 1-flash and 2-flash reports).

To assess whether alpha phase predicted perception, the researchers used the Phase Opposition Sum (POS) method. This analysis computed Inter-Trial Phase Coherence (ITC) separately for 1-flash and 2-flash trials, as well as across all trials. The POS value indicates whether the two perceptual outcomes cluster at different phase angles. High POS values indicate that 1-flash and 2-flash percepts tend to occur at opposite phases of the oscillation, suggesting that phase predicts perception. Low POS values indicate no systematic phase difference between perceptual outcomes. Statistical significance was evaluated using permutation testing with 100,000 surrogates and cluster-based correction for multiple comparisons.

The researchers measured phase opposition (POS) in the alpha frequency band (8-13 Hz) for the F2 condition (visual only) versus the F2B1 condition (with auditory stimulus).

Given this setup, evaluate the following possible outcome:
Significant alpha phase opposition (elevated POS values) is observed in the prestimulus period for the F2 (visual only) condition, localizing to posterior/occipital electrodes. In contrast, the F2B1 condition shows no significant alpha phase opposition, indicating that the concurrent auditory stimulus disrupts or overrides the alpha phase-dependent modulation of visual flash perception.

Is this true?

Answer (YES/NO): NO